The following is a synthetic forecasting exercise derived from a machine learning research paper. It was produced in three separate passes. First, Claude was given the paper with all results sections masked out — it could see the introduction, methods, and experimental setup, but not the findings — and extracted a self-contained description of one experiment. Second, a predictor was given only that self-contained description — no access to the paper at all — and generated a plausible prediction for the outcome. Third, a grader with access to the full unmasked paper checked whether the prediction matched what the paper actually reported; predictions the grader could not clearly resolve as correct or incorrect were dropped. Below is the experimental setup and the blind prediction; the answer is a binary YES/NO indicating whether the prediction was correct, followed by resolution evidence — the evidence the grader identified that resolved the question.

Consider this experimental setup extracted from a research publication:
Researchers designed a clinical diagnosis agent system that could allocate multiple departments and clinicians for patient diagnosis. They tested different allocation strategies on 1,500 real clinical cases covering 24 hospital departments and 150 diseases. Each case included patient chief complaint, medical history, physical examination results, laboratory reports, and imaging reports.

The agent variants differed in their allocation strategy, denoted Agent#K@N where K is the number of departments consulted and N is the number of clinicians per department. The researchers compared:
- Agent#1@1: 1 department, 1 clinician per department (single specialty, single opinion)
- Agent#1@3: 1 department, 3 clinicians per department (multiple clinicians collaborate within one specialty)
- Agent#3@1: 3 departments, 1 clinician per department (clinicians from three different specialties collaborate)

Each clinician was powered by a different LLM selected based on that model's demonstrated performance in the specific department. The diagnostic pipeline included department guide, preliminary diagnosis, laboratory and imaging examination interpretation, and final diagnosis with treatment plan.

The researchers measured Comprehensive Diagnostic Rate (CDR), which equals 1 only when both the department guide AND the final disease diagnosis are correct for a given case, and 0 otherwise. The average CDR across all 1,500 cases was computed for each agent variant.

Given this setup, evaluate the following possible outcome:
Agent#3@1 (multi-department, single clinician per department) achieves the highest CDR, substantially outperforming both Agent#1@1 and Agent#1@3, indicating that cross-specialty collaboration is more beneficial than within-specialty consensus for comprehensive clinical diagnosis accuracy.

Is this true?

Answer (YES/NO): NO